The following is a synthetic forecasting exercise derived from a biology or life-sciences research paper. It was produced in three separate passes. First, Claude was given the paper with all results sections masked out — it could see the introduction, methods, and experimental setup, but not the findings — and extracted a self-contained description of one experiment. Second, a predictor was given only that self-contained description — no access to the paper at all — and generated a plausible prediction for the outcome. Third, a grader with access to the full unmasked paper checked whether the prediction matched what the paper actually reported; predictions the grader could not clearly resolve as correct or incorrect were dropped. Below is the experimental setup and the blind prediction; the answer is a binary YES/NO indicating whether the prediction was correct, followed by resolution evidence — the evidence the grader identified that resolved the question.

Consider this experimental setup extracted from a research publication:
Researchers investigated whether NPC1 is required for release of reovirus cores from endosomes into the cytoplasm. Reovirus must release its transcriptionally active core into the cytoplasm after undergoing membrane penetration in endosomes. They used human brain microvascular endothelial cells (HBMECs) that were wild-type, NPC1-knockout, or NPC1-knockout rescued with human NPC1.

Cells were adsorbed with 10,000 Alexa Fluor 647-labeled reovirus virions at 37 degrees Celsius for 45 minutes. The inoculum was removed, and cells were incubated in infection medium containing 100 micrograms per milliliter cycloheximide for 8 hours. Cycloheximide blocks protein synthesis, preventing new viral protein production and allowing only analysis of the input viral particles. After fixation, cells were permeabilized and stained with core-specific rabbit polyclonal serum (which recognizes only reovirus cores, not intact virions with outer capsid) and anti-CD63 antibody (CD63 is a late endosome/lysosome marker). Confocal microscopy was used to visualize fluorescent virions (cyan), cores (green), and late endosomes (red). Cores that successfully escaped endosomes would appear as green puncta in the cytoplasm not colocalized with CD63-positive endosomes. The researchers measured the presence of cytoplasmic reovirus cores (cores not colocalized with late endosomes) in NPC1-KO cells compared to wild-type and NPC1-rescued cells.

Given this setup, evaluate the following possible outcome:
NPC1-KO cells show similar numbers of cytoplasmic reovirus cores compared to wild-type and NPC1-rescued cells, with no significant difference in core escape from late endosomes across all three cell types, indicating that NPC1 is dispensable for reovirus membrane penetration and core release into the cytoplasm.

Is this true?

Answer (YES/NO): NO